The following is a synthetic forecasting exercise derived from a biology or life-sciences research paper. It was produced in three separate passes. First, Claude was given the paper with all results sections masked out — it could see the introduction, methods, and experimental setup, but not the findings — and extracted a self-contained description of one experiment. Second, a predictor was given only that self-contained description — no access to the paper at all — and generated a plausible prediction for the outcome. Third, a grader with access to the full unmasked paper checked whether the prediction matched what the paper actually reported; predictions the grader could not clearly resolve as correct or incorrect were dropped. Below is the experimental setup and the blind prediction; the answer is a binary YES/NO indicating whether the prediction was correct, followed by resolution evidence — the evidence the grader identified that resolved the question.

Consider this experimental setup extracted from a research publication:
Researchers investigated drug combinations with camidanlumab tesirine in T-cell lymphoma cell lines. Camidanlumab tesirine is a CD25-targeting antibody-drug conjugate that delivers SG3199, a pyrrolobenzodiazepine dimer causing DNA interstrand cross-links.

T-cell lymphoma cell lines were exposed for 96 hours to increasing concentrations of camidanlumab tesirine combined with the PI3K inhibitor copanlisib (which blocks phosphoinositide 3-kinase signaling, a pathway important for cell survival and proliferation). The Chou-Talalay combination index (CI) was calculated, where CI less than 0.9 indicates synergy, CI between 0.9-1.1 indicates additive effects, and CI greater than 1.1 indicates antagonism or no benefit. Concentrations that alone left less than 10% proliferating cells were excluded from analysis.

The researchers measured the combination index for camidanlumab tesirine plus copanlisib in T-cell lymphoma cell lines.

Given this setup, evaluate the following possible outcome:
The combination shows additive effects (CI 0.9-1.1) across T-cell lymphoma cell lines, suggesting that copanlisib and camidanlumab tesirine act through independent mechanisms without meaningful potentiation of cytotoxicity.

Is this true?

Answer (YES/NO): NO